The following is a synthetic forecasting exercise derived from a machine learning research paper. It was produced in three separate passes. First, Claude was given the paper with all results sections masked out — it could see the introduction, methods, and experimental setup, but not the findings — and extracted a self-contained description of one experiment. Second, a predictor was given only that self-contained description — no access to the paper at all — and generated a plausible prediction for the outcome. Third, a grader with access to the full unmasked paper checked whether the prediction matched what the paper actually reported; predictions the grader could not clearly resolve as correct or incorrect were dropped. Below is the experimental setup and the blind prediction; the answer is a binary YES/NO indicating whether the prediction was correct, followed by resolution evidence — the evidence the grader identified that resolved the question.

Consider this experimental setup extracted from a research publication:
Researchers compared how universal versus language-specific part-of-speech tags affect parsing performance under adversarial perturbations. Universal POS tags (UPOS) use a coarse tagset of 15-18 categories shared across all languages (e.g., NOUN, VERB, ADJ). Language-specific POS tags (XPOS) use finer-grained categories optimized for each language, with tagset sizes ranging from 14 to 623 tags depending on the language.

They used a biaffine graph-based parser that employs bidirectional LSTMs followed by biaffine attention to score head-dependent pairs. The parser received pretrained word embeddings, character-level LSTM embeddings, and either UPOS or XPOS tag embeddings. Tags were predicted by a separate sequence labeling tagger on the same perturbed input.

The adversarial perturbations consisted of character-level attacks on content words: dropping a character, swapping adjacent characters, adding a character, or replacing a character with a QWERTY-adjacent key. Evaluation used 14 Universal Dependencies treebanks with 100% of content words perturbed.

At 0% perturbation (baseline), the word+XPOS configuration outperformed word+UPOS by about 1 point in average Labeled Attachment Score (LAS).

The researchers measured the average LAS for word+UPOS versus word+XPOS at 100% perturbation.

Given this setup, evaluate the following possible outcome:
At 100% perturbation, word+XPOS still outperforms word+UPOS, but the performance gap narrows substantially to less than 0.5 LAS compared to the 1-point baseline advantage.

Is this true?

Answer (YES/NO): NO